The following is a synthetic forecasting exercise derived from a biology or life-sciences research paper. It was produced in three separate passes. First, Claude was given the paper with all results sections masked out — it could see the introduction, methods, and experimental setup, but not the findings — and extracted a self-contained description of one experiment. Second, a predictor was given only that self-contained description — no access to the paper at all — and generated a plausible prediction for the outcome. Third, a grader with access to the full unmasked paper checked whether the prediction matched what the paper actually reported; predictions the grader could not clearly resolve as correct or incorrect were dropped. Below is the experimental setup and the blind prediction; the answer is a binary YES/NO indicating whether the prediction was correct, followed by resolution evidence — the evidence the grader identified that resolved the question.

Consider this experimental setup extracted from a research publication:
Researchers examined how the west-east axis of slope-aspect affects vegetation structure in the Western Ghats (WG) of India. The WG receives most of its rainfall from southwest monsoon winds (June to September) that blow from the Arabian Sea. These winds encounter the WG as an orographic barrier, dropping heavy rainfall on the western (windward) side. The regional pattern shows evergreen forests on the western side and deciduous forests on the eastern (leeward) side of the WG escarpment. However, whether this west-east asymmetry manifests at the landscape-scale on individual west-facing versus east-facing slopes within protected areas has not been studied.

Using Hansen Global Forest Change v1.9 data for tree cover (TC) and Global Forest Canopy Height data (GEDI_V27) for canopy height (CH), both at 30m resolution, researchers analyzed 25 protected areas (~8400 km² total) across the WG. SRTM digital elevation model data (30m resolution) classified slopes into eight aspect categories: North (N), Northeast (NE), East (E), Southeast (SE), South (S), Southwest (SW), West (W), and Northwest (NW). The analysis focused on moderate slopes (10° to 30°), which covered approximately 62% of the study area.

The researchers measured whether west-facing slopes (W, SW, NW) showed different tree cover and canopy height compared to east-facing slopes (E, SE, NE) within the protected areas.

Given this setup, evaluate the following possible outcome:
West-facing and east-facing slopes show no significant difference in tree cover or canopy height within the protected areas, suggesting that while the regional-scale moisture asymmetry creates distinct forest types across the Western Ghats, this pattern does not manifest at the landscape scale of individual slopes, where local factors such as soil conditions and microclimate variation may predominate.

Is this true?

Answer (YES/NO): NO